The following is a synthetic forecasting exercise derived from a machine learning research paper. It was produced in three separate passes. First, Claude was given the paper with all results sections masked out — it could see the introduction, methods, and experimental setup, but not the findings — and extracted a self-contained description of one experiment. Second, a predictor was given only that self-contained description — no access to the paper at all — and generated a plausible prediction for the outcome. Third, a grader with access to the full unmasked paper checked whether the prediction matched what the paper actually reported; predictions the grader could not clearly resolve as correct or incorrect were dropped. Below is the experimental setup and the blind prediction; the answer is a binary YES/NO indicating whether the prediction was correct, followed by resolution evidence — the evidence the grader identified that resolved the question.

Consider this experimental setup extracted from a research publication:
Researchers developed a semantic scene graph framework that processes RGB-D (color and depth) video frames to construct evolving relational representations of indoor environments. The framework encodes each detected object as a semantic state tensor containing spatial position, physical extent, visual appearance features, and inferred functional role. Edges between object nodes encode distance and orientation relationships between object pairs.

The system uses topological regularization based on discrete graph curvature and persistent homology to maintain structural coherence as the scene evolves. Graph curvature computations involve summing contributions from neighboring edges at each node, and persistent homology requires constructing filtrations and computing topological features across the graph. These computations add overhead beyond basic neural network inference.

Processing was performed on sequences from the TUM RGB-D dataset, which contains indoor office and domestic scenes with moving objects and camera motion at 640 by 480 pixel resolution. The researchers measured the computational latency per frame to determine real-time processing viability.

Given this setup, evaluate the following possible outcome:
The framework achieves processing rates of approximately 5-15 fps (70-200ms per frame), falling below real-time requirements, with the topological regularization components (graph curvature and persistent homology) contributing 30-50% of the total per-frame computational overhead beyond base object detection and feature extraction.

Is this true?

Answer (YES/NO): NO